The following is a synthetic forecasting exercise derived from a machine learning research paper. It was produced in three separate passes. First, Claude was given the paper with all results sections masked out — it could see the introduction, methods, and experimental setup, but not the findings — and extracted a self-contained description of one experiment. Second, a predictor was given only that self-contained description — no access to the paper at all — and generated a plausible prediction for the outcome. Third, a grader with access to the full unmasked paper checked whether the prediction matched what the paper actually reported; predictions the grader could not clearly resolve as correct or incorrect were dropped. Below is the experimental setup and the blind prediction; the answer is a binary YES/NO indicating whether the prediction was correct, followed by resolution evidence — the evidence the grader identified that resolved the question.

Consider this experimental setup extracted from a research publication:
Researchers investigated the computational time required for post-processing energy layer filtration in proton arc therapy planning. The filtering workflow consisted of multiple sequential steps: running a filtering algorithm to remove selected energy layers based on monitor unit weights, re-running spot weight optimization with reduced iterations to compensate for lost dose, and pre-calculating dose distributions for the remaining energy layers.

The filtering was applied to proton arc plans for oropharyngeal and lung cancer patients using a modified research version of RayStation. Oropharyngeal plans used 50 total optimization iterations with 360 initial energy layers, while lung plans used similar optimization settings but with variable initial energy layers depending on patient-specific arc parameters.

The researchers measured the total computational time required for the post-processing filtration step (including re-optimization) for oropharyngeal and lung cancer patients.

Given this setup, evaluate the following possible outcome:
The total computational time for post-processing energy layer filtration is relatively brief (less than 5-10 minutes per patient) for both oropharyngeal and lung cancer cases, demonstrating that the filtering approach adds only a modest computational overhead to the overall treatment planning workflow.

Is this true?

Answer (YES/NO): NO